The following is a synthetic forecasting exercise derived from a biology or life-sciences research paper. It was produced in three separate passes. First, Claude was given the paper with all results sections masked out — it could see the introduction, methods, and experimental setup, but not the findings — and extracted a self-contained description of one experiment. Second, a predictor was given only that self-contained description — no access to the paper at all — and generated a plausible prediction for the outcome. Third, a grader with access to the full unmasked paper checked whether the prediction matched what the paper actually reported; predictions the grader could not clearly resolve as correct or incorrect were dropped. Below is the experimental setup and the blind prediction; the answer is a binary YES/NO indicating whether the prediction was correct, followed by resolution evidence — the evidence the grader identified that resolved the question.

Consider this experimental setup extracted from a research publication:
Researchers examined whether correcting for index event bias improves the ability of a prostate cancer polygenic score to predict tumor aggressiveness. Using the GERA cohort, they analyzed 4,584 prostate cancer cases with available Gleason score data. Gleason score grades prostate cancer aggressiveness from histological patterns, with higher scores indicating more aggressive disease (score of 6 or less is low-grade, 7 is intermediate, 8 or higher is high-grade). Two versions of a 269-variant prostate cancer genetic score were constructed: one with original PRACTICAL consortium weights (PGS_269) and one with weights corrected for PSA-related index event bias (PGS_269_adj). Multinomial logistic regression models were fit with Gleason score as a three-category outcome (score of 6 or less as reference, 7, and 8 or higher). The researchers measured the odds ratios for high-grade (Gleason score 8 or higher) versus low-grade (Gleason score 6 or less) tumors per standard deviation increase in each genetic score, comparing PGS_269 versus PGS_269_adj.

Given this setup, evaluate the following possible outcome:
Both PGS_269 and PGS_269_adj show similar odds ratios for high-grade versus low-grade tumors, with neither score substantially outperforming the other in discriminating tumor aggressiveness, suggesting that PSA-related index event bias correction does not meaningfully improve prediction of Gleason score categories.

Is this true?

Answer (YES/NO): NO